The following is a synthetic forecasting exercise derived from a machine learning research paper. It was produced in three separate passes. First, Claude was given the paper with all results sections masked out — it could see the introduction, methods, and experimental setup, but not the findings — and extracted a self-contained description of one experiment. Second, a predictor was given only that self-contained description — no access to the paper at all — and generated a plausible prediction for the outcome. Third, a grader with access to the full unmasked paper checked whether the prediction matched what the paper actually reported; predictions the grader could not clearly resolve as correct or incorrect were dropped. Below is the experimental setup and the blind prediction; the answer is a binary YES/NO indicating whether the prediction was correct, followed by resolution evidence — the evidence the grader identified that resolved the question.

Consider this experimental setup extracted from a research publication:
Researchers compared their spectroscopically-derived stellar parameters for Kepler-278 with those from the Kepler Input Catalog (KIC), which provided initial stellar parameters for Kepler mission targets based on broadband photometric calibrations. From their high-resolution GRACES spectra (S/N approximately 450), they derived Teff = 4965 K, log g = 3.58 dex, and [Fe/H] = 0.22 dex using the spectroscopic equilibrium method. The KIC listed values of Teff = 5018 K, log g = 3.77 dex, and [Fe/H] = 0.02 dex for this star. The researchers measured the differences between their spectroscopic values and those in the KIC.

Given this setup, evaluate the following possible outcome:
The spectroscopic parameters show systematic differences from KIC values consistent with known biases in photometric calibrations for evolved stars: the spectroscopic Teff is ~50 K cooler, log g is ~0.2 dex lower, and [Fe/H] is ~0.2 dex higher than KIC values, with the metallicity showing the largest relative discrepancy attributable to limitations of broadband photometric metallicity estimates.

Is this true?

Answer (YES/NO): NO